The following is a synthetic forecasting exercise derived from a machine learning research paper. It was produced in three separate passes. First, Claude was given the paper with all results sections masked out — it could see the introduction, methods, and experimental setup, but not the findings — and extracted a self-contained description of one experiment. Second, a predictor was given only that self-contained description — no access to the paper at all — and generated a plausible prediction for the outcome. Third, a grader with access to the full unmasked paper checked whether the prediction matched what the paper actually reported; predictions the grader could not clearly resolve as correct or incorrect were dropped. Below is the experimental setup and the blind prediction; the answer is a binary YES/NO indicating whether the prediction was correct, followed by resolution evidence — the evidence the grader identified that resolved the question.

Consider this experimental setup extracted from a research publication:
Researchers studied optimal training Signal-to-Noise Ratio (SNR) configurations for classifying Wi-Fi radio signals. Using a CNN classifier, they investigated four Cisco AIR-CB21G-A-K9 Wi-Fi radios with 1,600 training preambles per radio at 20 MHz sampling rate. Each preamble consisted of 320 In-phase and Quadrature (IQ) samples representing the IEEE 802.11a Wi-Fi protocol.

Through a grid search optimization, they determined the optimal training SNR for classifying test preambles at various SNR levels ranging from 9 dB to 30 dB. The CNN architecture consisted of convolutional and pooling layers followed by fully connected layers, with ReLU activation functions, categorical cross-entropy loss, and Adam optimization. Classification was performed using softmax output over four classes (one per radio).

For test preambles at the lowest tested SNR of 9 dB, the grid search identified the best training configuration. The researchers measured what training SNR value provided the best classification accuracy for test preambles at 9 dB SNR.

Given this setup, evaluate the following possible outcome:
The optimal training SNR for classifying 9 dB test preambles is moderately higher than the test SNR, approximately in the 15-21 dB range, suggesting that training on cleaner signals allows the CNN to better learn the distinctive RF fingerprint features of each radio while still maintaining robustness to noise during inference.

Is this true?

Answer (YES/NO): NO